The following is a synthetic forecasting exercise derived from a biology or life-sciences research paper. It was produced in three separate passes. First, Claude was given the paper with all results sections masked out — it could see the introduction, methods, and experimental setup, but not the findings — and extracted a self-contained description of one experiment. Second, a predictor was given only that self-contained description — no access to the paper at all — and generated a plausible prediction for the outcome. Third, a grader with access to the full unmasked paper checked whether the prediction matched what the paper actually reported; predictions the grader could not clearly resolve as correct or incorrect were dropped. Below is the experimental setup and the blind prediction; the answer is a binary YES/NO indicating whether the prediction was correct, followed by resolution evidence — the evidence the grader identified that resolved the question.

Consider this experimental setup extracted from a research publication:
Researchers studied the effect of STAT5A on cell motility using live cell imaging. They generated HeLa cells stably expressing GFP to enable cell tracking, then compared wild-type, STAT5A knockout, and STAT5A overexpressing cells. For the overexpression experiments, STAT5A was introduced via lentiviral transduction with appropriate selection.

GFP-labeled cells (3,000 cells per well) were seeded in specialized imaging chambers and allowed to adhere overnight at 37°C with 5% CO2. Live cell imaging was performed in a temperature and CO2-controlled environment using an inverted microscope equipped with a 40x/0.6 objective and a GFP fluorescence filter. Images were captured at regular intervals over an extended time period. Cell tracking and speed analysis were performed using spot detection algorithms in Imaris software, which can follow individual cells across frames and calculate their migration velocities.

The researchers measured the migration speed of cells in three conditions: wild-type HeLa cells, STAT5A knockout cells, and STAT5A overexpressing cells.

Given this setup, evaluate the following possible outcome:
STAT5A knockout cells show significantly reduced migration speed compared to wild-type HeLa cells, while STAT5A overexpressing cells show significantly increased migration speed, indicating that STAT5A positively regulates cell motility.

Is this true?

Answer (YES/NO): YES